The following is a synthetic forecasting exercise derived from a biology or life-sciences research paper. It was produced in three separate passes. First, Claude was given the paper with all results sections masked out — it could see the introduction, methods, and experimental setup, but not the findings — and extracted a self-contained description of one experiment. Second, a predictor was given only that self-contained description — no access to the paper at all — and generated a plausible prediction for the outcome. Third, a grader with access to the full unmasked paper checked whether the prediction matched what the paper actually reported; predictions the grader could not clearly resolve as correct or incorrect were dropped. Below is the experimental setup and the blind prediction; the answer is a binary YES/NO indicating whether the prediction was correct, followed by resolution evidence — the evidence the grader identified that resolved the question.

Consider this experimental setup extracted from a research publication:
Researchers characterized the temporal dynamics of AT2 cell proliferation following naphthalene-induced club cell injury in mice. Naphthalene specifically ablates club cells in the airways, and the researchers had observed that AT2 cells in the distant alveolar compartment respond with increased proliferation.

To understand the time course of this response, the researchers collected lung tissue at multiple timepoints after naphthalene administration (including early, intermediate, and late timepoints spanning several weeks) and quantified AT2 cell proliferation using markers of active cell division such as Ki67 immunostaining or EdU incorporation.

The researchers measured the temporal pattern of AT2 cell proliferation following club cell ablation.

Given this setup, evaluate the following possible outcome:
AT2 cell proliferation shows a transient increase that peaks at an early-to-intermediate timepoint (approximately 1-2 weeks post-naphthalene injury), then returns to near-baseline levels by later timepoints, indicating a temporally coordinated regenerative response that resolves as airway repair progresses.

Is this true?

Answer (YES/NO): YES